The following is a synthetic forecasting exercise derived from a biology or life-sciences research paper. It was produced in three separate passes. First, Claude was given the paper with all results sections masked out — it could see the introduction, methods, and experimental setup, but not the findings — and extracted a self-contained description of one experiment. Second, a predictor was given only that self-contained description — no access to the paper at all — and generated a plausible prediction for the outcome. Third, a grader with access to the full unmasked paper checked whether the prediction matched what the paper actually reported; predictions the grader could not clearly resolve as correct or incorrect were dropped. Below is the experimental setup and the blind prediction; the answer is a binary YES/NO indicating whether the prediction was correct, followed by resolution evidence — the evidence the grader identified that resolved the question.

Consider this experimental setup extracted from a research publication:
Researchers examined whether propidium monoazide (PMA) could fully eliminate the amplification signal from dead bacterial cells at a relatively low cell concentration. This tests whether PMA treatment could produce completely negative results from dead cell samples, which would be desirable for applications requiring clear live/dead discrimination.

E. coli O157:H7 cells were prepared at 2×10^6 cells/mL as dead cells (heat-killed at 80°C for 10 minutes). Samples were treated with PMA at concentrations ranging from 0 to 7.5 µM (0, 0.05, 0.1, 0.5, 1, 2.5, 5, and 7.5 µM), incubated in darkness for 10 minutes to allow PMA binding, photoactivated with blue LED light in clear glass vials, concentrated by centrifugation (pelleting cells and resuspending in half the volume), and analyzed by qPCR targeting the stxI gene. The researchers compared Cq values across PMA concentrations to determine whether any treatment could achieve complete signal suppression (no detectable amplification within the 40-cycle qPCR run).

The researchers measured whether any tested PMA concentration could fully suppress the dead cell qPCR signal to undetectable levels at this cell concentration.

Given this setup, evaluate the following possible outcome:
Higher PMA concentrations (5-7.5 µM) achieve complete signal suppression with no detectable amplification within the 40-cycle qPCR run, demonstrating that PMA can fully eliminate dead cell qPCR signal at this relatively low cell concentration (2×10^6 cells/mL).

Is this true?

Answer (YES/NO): NO